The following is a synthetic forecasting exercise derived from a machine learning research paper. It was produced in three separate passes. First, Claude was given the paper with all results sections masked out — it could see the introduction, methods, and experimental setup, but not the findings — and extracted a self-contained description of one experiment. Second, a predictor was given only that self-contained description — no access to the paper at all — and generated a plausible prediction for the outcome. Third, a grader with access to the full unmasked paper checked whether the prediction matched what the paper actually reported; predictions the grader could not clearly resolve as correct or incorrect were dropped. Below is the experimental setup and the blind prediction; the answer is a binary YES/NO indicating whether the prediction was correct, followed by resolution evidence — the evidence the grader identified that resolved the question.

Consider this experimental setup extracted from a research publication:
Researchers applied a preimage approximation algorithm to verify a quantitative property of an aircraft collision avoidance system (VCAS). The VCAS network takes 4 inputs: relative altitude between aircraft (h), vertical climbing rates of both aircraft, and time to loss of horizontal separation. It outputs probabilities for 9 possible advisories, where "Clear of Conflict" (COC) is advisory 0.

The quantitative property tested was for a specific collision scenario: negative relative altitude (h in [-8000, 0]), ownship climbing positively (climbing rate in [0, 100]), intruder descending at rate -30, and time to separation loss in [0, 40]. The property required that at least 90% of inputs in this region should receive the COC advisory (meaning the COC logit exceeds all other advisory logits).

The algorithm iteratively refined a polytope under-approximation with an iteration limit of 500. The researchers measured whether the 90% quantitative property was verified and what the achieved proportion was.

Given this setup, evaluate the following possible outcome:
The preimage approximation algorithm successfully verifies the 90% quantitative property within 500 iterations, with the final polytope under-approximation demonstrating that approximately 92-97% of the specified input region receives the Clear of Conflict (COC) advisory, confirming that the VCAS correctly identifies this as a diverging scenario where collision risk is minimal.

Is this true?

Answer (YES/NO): NO